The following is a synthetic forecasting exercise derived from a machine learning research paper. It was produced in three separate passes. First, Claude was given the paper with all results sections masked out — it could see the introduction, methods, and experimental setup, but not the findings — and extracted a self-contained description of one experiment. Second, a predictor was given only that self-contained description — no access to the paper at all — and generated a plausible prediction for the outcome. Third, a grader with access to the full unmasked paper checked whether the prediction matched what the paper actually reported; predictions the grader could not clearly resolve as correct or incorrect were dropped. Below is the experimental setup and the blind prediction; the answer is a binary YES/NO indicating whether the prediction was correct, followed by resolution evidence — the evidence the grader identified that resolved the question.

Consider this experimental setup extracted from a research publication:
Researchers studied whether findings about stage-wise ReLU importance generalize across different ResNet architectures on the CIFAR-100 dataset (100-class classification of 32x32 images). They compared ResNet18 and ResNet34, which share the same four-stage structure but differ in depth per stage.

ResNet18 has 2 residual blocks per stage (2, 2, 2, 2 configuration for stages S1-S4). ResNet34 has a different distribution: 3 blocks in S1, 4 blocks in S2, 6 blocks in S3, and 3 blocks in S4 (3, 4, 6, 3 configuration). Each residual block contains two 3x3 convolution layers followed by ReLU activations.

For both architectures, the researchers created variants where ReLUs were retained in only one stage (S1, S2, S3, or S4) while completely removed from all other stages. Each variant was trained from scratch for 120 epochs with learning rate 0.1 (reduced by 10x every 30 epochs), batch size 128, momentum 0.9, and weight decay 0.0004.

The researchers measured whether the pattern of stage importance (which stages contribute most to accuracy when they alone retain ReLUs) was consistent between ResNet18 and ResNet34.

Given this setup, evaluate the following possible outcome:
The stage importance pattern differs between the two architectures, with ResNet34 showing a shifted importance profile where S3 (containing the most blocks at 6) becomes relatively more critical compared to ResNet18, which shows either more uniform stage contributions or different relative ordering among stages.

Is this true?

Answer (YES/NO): NO